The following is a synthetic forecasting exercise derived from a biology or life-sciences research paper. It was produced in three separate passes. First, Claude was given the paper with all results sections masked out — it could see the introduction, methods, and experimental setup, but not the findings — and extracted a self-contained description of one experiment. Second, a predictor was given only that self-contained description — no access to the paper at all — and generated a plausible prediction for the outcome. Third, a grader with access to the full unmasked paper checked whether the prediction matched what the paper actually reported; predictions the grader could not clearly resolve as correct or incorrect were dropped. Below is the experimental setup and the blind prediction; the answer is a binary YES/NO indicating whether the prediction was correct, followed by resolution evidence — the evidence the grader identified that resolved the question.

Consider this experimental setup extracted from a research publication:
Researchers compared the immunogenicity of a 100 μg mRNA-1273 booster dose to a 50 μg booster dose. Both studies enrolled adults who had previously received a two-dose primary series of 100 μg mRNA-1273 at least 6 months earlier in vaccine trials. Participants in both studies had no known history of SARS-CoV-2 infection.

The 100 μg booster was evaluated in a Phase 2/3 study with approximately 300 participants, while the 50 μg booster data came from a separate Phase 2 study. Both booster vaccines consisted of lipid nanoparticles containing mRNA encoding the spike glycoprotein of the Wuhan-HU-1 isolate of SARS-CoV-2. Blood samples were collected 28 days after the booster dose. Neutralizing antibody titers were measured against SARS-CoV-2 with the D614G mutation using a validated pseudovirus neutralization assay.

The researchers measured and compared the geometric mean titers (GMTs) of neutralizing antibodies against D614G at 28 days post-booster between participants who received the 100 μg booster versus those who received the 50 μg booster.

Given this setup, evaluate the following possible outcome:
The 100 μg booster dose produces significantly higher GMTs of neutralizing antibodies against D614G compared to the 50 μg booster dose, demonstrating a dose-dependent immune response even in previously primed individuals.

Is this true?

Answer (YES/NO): YES